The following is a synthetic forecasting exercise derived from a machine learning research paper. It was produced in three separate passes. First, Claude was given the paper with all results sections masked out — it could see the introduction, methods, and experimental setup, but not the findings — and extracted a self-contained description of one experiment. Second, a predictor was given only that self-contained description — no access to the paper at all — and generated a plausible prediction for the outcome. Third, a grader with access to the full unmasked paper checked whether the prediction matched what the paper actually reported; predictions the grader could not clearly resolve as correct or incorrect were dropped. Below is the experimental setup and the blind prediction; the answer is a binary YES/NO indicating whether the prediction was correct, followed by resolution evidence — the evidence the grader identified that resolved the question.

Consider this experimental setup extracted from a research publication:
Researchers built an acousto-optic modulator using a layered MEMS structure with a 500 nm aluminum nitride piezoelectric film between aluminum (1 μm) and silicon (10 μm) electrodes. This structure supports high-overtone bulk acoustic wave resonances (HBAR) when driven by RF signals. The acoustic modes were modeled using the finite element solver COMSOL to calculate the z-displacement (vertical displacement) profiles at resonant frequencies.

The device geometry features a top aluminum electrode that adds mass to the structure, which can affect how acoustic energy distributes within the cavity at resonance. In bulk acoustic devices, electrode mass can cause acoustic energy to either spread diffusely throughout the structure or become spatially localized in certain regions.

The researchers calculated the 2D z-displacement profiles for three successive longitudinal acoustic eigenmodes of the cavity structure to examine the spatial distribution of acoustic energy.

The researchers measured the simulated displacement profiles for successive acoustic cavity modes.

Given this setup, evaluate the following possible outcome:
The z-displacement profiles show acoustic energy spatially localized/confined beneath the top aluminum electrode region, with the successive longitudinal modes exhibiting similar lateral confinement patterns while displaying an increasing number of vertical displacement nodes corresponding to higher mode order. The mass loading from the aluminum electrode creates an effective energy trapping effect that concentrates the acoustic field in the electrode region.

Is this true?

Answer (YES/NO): YES